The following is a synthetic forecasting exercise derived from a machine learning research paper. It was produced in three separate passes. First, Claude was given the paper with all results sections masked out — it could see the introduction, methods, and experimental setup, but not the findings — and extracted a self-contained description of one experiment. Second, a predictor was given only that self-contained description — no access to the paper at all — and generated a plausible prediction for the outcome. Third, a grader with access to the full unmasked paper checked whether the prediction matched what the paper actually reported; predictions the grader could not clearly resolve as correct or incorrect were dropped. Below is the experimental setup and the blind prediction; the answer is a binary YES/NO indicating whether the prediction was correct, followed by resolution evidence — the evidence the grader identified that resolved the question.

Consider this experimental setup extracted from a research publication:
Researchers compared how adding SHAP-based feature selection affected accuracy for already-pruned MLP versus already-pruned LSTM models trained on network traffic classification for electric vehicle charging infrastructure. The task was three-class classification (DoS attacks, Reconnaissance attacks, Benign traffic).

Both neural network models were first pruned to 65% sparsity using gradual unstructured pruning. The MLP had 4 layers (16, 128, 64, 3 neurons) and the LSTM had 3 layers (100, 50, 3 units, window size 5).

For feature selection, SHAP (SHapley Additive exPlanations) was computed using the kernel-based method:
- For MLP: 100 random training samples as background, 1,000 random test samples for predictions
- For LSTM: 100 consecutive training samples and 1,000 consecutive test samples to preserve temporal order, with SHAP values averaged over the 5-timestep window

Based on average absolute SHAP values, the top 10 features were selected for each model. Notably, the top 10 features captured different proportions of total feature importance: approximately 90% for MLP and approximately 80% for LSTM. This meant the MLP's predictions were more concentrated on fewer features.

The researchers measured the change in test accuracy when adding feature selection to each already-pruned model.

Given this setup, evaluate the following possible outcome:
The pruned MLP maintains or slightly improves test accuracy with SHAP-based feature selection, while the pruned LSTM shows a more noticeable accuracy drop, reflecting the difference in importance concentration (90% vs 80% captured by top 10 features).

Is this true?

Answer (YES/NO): NO